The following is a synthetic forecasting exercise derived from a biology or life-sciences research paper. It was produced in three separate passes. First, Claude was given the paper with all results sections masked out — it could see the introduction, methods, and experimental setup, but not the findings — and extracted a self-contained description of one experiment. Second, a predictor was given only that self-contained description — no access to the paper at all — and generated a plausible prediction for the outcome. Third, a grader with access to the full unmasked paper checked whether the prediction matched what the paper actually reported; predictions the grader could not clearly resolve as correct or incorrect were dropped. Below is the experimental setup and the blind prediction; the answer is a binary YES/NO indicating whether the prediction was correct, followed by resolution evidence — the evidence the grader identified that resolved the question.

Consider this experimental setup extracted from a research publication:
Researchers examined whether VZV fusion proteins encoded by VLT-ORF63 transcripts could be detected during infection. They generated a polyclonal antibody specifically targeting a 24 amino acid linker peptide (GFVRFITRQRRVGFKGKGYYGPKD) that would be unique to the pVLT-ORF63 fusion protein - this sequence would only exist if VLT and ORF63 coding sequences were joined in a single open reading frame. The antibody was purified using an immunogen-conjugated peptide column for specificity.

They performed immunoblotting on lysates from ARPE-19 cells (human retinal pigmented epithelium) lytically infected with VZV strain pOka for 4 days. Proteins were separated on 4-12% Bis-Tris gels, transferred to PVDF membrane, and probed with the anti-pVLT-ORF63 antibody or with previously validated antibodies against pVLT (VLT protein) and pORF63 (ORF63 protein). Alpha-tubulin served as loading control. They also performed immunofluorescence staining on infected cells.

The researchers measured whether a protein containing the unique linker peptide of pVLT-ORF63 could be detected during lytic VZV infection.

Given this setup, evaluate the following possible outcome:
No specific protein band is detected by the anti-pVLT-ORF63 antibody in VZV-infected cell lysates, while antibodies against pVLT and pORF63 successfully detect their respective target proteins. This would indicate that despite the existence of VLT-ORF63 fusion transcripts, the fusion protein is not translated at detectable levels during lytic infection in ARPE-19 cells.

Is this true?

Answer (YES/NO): NO